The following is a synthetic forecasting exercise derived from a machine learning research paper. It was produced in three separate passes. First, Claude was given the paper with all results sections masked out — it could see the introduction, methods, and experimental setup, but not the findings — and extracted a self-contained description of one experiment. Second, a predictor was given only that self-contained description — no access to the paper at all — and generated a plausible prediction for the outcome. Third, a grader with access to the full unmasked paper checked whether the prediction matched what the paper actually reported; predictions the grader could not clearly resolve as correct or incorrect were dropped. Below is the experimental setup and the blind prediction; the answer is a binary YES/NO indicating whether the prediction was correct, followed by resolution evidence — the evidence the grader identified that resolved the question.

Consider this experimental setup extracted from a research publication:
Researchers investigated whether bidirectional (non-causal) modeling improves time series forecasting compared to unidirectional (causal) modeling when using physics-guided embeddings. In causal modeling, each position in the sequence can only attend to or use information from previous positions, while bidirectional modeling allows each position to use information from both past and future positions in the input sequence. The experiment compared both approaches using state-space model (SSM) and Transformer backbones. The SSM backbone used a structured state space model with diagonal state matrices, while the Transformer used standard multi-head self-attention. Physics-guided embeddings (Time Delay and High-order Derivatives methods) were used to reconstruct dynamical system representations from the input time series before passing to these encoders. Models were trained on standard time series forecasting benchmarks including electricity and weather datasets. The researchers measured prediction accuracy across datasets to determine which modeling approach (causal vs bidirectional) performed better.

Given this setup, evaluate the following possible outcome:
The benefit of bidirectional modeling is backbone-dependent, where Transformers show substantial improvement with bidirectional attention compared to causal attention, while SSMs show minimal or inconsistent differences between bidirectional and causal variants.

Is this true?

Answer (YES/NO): YES